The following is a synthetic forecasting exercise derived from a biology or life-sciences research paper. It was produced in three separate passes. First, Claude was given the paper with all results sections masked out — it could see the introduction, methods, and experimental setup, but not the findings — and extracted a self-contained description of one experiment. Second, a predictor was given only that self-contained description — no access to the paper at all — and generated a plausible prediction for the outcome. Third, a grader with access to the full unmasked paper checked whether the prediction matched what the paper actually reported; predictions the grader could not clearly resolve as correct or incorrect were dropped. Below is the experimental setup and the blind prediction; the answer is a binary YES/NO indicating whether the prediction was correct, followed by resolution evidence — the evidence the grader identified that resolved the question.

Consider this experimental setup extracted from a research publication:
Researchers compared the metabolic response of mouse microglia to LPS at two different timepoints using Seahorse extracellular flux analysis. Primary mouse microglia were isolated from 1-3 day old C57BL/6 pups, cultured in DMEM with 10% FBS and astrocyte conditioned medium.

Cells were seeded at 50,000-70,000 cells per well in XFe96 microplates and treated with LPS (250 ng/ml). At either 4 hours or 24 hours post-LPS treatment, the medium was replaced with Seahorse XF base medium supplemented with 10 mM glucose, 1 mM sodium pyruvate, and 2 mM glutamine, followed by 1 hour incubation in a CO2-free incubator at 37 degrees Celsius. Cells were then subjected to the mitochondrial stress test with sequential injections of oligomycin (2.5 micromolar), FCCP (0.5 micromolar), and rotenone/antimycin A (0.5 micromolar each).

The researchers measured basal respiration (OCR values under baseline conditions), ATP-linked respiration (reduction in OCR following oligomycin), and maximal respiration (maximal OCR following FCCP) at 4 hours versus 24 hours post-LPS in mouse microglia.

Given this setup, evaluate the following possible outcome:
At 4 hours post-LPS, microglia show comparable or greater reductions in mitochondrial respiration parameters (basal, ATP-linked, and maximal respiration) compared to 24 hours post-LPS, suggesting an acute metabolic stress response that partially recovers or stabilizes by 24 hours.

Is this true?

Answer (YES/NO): NO